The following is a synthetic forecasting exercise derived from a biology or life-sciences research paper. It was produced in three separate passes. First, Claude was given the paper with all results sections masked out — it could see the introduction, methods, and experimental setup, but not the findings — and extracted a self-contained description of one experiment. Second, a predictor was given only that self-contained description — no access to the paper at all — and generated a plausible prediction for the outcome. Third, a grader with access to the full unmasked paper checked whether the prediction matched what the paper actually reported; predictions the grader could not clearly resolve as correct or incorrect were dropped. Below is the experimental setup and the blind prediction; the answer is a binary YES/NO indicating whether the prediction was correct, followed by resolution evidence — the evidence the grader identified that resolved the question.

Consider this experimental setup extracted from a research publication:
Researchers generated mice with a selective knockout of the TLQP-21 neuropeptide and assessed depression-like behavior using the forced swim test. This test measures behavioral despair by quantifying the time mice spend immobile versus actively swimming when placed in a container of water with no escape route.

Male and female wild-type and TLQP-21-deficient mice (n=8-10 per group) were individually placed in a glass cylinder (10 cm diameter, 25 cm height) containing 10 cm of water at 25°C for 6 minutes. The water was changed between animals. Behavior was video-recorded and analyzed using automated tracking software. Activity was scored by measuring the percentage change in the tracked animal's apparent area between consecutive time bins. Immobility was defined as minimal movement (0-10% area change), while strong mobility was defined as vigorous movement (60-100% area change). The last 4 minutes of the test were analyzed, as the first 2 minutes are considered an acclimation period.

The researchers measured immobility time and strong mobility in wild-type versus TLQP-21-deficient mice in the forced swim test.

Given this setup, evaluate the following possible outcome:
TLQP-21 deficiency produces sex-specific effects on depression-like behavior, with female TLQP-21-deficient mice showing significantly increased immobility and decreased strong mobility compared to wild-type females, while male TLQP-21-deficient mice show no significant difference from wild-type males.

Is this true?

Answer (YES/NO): NO